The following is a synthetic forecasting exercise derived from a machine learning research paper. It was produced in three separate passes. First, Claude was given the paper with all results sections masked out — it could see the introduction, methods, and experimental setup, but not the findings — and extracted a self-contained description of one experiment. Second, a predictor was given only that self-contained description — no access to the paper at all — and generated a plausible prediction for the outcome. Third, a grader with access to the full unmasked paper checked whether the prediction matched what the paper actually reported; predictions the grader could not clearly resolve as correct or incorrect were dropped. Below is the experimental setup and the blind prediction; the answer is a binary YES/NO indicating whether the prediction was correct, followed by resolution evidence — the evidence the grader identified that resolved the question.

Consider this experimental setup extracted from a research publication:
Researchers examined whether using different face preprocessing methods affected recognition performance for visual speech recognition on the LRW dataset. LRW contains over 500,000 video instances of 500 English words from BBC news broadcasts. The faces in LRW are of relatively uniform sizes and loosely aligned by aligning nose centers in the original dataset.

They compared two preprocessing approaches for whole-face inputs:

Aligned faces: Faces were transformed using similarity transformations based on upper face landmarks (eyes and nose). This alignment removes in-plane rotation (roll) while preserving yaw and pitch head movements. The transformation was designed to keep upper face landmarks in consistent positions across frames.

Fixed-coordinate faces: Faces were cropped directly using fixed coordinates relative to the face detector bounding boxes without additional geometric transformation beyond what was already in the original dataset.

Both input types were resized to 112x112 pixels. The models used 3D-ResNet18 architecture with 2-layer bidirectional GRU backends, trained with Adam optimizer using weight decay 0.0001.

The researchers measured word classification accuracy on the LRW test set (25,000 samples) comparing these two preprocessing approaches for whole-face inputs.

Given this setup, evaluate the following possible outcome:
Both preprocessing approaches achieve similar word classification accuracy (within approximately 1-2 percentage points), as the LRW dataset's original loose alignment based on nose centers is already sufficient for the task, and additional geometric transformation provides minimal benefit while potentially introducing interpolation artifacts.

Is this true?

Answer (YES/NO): YES